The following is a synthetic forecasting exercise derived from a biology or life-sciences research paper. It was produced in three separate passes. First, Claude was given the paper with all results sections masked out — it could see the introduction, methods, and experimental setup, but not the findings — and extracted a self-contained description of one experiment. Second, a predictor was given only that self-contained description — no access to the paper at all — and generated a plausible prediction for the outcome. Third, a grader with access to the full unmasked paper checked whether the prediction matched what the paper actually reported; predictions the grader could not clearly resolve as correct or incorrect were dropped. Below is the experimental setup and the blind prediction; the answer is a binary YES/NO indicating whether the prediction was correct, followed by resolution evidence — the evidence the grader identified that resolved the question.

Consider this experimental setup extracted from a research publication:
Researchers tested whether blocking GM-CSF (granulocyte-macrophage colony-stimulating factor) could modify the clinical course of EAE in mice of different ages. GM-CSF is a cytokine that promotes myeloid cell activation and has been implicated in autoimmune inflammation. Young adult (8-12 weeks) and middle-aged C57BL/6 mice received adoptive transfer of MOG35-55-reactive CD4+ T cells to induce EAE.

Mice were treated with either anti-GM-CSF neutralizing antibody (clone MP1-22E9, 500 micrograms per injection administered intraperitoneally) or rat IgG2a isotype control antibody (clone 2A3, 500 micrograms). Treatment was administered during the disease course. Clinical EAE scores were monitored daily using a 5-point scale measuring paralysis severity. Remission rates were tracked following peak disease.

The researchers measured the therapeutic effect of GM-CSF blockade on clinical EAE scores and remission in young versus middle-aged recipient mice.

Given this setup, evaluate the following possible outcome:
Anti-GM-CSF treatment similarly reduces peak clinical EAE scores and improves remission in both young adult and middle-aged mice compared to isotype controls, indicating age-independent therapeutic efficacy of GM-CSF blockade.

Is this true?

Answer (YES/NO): NO